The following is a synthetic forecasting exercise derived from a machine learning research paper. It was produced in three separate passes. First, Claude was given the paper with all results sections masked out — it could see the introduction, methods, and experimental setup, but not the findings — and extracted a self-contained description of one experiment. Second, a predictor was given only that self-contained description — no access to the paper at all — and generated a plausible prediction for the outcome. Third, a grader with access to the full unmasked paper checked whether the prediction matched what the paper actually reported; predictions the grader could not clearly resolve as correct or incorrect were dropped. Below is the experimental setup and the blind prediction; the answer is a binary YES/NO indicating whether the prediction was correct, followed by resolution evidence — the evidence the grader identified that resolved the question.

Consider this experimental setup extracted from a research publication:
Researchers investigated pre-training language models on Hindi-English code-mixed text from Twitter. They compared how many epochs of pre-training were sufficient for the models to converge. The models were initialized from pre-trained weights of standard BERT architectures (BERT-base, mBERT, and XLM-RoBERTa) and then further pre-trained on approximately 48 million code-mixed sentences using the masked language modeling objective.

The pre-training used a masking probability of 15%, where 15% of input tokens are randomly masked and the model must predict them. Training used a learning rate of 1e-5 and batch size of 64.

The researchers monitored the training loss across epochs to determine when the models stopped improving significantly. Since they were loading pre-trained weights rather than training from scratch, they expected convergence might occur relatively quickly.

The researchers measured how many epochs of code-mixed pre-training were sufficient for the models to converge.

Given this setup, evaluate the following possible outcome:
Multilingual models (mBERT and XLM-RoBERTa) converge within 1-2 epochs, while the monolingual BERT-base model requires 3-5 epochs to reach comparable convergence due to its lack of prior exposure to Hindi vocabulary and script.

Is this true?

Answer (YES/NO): NO